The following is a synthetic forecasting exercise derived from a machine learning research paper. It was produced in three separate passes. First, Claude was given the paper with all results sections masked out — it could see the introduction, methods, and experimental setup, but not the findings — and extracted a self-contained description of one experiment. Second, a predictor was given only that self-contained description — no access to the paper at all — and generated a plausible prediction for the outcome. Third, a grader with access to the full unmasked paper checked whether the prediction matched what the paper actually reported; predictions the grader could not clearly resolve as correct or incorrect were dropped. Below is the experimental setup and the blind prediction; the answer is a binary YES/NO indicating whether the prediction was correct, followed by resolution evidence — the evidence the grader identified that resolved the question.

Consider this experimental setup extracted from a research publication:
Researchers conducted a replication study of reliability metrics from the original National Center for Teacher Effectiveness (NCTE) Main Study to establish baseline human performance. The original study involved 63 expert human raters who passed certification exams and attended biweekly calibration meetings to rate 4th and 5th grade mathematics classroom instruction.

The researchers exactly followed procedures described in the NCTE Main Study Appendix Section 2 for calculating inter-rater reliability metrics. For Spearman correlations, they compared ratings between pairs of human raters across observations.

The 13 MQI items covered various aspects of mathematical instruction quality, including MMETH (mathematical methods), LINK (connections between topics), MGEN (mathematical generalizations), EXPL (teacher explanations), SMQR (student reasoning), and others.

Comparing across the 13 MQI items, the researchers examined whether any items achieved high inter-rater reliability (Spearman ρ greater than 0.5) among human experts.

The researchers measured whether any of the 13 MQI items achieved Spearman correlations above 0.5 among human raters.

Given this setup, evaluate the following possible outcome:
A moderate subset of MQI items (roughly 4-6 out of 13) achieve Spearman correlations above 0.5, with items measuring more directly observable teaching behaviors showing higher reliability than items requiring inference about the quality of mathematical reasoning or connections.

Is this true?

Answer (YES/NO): NO